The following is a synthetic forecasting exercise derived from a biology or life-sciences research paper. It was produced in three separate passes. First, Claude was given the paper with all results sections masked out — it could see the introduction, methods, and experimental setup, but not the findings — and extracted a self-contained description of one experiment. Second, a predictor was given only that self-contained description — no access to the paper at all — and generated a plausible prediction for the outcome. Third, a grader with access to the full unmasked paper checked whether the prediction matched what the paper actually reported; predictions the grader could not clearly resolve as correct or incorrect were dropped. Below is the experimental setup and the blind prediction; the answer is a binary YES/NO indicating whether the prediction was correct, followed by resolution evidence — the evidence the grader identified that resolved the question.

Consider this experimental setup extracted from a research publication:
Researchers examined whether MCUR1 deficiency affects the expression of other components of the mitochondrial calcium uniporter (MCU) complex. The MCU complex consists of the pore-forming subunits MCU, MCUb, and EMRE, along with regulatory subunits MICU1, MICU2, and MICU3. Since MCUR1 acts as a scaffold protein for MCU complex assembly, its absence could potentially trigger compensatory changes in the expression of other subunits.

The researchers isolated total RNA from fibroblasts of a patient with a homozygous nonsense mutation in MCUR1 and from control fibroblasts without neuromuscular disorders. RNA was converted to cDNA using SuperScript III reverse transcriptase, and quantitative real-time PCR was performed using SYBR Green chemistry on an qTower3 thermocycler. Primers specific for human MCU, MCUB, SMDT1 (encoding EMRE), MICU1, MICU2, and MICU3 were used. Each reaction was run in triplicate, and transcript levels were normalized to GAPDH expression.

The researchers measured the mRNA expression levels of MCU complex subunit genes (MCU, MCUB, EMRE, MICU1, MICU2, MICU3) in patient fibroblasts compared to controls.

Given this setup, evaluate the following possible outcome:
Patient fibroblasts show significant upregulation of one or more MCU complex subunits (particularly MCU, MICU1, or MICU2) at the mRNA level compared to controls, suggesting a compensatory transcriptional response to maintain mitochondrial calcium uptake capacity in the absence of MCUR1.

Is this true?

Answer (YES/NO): NO